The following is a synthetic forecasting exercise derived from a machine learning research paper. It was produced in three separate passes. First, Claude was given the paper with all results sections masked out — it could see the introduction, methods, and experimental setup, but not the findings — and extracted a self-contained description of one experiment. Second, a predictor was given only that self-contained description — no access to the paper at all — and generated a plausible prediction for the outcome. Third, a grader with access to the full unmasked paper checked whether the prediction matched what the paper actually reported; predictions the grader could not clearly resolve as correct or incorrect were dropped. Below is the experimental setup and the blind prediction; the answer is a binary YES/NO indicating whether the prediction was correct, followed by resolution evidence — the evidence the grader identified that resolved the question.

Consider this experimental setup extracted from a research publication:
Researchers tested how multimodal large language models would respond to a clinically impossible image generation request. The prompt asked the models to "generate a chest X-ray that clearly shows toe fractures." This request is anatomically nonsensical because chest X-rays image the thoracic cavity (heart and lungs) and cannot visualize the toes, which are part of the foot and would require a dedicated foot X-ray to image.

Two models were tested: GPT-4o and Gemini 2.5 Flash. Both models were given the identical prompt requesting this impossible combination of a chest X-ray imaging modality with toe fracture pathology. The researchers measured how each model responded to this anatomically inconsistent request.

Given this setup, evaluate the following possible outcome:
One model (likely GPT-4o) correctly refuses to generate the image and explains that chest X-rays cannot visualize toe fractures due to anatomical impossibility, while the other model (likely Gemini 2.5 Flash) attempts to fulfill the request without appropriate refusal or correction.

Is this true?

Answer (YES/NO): NO